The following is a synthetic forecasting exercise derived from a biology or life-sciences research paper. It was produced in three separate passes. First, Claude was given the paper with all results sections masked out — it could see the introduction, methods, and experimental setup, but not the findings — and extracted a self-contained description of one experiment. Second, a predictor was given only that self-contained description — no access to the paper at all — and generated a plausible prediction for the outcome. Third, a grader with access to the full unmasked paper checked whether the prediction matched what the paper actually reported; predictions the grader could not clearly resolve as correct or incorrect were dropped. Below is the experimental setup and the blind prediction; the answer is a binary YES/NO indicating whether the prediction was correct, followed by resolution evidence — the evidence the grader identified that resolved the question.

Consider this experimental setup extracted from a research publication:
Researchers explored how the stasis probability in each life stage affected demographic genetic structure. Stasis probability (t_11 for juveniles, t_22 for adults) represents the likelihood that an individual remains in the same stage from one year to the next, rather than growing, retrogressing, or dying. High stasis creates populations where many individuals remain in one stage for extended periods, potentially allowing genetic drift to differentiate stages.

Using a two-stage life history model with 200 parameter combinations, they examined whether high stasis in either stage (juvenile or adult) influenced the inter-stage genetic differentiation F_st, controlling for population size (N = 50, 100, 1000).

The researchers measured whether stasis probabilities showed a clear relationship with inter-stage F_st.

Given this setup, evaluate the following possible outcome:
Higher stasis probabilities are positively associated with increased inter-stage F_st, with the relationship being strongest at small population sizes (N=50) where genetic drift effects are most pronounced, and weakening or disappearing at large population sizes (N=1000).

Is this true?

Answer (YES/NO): NO